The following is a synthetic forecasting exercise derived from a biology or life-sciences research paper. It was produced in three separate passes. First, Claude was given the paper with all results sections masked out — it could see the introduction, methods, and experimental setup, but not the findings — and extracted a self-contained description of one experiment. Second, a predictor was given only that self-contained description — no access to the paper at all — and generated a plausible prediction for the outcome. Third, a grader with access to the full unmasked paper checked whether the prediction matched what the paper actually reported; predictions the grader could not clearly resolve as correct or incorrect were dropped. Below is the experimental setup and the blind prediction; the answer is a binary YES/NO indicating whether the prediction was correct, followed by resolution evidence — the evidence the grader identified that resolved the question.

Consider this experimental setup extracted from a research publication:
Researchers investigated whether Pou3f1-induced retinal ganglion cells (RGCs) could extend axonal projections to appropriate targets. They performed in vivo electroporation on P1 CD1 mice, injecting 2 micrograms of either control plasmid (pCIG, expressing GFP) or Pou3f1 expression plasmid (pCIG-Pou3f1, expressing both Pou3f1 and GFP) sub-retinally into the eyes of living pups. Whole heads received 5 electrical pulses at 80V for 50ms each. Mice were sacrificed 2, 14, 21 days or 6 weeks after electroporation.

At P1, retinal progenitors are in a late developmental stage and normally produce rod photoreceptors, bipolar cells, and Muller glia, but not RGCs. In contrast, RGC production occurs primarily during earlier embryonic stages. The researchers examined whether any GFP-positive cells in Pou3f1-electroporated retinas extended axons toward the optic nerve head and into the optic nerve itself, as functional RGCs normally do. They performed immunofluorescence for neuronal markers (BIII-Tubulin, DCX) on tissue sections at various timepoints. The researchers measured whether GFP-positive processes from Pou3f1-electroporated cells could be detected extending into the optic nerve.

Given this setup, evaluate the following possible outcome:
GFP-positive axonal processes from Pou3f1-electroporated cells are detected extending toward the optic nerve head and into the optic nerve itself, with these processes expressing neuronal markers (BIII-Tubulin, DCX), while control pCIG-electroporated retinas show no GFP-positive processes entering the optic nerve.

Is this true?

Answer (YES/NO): NO